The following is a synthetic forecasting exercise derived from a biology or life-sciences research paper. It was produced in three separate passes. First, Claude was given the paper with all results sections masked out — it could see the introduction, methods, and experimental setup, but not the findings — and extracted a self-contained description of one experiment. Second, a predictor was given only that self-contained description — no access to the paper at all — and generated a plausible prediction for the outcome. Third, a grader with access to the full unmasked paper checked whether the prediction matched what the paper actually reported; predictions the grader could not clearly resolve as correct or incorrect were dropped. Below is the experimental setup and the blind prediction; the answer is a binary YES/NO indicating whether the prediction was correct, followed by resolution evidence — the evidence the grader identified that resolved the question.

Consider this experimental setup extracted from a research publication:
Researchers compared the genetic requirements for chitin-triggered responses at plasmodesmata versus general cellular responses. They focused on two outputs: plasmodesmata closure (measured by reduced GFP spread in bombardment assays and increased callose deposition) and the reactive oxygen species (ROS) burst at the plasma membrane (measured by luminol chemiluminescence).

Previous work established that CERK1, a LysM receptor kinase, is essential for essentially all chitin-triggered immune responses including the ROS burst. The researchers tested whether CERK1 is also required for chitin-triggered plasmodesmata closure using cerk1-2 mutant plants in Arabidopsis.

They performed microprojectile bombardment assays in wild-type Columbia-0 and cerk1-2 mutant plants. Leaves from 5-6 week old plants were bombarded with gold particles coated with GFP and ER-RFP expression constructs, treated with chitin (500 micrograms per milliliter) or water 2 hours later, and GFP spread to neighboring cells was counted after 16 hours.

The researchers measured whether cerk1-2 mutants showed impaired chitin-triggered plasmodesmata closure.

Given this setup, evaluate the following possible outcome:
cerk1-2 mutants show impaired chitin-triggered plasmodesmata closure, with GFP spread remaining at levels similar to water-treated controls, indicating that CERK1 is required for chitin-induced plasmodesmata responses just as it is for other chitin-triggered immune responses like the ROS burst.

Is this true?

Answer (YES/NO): NO